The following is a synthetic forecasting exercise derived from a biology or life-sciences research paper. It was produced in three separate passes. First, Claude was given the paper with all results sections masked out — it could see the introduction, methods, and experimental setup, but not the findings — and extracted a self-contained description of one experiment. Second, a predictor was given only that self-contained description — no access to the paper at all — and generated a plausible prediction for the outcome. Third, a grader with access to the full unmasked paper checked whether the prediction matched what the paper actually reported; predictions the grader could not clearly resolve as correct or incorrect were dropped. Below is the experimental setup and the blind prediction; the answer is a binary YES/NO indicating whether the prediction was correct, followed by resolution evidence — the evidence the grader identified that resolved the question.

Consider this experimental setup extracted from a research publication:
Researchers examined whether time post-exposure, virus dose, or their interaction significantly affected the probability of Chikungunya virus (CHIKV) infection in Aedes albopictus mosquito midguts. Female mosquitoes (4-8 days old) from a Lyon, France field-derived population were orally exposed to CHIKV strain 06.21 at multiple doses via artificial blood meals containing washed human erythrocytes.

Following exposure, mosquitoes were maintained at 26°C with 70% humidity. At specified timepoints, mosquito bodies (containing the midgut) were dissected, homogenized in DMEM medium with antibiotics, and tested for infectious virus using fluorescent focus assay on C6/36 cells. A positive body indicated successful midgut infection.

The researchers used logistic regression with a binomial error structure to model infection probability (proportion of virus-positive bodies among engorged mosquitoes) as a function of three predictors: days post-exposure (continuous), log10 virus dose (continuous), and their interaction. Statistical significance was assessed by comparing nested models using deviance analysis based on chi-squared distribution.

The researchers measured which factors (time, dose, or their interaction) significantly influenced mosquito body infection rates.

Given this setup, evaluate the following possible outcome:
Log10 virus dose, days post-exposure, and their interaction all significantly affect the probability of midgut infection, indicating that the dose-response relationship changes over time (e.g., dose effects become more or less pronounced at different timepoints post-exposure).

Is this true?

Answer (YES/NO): NO